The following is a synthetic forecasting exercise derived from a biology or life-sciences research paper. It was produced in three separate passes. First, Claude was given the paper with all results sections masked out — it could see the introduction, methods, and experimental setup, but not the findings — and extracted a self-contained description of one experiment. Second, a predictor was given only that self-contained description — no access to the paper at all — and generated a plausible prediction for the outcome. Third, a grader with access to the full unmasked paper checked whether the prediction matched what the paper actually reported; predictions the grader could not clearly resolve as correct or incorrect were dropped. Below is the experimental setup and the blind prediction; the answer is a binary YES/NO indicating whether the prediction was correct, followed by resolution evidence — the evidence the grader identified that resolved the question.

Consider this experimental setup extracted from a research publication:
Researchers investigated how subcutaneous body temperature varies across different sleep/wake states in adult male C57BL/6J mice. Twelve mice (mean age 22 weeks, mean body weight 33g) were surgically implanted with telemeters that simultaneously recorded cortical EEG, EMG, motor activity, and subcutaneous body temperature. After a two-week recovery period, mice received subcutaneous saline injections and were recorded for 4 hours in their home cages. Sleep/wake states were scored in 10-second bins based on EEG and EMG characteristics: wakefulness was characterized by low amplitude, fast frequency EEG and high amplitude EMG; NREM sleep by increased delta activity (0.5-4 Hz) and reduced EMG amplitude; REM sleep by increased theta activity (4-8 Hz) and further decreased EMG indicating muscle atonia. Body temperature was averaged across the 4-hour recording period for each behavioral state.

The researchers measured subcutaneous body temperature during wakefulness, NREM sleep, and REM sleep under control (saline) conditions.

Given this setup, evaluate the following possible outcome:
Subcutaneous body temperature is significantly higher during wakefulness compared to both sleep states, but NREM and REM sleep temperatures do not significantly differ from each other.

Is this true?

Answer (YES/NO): NO